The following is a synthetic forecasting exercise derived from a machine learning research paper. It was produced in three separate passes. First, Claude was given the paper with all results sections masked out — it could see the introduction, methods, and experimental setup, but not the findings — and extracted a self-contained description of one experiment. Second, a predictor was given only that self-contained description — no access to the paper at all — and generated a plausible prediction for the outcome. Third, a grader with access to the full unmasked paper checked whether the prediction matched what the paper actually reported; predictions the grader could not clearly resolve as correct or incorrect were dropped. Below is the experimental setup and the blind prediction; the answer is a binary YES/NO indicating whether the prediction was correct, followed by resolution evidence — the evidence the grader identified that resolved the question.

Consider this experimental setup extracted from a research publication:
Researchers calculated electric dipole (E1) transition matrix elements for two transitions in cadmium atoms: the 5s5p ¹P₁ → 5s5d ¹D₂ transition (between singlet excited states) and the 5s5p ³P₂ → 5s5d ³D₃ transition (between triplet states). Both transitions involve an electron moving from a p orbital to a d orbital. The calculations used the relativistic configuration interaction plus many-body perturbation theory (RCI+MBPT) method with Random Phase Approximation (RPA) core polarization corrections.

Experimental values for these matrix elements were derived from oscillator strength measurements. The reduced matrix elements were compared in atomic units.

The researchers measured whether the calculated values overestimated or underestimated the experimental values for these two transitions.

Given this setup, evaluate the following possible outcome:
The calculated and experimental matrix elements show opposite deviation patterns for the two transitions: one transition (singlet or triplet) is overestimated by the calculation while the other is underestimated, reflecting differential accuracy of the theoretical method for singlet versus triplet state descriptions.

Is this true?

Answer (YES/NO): YES